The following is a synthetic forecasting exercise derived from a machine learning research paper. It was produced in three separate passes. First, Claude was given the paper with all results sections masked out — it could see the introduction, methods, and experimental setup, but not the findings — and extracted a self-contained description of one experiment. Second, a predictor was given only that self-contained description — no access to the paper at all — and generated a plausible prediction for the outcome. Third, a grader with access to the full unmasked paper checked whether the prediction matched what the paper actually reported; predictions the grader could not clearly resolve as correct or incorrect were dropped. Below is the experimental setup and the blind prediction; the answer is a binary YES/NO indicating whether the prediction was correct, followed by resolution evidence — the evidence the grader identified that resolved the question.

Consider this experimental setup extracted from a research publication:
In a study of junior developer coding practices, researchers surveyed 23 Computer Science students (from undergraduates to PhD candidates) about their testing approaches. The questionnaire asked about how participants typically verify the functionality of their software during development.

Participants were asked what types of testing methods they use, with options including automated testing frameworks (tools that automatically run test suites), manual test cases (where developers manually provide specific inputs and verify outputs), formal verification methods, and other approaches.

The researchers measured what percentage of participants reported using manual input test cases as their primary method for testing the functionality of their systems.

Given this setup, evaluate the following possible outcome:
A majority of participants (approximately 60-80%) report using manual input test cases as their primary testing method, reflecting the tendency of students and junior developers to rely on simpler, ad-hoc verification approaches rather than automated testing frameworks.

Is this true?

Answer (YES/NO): NO